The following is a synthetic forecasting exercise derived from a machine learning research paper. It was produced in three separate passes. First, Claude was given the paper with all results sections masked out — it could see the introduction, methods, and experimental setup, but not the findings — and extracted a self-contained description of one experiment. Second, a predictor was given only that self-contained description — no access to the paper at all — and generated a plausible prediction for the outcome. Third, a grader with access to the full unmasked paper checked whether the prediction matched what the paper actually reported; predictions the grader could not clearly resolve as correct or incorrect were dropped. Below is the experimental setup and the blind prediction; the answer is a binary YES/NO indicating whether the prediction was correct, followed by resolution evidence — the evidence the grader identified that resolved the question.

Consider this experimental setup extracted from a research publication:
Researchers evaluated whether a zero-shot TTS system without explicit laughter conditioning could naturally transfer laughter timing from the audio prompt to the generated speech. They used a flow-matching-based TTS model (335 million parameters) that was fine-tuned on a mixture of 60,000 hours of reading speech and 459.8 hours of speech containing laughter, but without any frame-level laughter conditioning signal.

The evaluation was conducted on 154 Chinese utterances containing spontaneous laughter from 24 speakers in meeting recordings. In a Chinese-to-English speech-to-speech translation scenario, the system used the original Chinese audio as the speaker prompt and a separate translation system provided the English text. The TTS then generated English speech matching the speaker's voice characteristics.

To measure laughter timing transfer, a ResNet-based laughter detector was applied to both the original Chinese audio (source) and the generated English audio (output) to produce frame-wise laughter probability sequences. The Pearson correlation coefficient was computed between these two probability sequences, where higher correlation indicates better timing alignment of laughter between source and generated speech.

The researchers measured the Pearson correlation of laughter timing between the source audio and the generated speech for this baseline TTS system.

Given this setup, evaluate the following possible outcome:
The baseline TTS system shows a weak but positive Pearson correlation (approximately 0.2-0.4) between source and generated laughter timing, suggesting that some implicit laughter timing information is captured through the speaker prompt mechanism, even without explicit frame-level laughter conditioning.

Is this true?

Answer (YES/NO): NO